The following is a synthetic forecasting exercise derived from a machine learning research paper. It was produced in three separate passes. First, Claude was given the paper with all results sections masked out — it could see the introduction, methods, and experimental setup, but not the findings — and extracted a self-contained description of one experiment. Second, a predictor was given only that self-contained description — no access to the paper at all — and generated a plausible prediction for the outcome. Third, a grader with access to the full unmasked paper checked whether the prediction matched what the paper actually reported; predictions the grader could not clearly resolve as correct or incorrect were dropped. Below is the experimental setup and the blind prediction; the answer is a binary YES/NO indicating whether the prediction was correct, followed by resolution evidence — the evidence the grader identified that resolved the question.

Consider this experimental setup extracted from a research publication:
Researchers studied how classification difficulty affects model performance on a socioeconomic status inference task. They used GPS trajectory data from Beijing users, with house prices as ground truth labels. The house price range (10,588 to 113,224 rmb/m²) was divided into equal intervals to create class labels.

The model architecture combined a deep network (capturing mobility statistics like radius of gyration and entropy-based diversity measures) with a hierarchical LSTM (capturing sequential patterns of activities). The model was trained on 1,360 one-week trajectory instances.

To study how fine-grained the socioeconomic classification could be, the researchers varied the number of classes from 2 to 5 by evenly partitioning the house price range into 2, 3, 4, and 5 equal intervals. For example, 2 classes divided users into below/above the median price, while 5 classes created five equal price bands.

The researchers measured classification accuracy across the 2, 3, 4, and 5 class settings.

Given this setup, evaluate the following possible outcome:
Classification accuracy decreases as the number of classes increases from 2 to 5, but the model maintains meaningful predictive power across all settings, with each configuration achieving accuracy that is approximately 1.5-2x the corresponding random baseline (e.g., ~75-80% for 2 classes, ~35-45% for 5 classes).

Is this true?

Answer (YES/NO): NO